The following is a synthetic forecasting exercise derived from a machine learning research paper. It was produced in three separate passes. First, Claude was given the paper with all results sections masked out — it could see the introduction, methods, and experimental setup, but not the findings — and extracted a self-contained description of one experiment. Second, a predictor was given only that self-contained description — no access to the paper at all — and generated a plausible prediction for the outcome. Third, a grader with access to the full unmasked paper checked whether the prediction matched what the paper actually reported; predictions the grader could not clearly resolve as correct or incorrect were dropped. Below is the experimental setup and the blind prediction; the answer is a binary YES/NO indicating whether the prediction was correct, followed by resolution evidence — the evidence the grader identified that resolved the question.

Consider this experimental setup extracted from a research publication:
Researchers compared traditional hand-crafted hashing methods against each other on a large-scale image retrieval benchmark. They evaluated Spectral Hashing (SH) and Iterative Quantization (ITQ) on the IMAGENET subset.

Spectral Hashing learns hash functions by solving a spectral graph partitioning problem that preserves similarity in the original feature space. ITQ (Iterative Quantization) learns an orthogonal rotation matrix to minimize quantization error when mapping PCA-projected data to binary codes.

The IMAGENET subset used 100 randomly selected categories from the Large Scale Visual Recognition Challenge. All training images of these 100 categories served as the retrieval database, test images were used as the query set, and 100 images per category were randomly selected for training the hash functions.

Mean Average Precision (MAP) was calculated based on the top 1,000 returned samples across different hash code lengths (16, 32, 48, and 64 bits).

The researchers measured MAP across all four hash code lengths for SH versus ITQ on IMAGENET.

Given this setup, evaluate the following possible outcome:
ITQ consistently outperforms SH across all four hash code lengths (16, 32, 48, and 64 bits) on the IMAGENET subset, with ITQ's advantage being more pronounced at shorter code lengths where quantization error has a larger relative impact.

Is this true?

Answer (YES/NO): NO